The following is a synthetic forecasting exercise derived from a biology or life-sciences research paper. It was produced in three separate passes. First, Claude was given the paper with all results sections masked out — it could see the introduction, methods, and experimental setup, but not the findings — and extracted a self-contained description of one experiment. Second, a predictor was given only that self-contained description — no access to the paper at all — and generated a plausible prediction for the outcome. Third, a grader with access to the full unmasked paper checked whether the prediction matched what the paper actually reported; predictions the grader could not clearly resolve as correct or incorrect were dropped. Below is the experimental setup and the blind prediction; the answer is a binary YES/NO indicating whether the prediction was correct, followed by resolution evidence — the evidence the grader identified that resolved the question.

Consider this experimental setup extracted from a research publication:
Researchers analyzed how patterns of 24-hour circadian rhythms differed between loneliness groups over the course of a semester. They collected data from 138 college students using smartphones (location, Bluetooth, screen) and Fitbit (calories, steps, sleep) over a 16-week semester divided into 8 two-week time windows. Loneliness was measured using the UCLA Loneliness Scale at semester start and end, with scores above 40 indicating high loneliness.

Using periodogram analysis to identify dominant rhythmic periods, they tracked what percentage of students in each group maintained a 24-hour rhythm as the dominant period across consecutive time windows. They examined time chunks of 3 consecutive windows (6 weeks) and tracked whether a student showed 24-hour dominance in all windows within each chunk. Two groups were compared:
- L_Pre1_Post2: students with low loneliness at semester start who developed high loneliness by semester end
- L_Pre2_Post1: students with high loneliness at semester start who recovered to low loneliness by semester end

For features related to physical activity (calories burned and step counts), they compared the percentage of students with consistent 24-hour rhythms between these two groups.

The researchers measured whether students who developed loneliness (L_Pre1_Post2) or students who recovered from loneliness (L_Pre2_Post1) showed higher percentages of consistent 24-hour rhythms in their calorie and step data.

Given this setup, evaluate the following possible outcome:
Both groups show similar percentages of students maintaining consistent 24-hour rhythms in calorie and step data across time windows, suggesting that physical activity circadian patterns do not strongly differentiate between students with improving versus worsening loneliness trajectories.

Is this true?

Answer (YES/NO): NO